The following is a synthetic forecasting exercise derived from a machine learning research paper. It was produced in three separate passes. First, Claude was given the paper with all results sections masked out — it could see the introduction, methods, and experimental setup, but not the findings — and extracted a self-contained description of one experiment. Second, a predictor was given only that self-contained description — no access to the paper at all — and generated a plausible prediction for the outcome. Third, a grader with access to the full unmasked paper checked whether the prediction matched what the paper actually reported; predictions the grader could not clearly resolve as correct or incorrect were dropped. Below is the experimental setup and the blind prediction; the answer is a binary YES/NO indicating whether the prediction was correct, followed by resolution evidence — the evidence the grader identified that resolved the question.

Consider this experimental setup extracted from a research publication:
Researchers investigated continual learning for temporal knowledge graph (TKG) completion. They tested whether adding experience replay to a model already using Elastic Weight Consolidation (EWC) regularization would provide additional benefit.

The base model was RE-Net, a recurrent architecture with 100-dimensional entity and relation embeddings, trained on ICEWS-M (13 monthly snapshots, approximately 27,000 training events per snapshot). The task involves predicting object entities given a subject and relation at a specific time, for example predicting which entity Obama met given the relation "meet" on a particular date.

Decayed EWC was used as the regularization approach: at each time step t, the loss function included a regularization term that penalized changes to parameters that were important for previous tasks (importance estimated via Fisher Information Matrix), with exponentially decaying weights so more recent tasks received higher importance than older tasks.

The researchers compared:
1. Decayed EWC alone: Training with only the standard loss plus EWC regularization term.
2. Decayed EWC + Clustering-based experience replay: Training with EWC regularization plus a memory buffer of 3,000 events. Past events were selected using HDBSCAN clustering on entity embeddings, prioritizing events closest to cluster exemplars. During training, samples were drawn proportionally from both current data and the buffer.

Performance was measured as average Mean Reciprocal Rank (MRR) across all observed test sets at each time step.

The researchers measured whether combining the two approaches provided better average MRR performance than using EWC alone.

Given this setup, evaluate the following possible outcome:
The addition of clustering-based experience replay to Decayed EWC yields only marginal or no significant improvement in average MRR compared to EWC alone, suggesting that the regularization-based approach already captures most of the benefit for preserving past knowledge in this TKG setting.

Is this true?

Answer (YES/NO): NO